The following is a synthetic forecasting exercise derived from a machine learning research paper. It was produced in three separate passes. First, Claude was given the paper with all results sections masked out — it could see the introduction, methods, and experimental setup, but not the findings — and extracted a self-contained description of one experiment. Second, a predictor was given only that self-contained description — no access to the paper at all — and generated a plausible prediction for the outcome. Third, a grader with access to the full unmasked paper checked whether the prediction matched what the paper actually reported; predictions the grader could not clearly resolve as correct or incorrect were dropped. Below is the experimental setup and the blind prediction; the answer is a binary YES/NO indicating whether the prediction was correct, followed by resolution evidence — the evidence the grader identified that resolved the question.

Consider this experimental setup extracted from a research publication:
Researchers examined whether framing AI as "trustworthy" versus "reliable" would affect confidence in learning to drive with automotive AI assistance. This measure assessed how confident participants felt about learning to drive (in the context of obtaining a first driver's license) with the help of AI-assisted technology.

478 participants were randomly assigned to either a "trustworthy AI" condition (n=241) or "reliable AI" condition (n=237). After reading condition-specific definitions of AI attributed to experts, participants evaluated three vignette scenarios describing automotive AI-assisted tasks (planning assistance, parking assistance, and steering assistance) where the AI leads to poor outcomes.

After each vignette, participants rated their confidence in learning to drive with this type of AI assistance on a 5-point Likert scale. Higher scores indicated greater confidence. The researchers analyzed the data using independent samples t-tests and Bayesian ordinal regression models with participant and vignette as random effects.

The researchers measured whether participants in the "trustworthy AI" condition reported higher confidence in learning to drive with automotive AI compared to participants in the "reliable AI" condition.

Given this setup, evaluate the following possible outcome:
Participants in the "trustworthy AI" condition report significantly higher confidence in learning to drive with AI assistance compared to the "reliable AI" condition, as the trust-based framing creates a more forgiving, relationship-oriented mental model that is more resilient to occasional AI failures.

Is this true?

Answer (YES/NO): NO